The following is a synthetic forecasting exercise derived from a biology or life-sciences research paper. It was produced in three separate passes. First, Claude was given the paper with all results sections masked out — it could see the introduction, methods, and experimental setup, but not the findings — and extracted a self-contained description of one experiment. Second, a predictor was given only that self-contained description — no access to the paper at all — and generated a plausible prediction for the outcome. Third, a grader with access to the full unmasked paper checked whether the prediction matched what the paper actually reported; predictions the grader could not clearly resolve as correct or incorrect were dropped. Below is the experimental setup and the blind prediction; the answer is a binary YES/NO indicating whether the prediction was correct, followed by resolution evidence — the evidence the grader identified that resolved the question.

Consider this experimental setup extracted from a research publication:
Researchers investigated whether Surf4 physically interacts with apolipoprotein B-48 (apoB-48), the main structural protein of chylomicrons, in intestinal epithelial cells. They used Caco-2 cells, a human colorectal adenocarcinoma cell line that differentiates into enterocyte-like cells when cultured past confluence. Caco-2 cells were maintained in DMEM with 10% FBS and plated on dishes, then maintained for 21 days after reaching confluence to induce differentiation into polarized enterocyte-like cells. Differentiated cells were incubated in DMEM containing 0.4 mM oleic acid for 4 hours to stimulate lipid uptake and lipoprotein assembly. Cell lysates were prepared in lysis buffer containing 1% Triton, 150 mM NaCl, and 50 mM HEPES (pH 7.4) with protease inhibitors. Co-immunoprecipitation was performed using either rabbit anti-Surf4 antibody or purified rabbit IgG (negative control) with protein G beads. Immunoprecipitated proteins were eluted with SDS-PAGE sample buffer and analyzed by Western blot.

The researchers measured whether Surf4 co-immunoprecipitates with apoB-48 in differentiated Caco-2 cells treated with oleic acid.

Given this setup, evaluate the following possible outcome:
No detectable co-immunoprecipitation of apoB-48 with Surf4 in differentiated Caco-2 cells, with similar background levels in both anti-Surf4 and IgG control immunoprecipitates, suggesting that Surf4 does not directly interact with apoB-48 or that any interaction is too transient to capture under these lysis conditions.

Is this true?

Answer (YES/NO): NO